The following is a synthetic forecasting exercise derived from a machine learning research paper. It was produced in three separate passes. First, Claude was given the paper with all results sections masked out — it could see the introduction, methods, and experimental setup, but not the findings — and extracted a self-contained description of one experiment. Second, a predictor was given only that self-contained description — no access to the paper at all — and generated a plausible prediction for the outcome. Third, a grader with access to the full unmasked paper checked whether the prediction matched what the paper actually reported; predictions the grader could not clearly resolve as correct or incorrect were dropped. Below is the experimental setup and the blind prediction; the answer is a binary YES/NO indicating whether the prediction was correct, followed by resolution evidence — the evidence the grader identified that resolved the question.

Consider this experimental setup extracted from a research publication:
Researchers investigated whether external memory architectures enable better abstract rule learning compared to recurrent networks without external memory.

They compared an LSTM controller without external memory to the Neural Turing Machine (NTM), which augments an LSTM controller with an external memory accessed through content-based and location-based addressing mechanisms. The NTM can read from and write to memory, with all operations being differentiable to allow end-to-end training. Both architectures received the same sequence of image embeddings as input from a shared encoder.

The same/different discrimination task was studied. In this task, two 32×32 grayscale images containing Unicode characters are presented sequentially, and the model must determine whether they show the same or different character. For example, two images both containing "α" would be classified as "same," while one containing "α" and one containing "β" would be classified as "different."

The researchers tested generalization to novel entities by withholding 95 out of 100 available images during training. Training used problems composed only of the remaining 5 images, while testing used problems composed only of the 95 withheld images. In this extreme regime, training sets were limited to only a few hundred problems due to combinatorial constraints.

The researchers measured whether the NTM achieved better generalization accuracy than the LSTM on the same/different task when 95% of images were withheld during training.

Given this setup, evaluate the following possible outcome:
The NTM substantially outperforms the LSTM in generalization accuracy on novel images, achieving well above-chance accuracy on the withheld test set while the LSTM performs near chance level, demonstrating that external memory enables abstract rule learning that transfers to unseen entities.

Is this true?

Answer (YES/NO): NO